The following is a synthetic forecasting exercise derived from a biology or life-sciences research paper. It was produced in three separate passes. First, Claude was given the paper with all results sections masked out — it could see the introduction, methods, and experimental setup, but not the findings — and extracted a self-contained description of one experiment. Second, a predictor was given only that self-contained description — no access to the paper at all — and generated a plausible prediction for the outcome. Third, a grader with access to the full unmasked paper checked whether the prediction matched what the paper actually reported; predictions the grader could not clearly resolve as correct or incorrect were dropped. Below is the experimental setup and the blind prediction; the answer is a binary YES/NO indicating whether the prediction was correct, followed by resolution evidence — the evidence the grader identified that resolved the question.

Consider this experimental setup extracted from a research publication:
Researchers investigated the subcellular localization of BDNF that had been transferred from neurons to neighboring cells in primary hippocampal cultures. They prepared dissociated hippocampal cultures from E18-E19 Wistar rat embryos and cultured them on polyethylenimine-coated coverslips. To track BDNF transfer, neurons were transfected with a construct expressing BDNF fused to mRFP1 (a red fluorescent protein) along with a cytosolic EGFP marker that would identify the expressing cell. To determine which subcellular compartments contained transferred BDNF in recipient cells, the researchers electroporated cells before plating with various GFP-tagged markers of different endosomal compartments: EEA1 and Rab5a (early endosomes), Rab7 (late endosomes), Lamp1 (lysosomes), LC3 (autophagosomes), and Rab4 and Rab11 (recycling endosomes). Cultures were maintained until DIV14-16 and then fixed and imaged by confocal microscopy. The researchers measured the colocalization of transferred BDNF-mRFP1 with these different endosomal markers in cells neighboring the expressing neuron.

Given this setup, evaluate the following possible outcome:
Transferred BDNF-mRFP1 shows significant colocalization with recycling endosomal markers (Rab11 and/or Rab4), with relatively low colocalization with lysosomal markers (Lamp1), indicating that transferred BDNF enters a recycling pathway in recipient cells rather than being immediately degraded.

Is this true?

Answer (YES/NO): NO